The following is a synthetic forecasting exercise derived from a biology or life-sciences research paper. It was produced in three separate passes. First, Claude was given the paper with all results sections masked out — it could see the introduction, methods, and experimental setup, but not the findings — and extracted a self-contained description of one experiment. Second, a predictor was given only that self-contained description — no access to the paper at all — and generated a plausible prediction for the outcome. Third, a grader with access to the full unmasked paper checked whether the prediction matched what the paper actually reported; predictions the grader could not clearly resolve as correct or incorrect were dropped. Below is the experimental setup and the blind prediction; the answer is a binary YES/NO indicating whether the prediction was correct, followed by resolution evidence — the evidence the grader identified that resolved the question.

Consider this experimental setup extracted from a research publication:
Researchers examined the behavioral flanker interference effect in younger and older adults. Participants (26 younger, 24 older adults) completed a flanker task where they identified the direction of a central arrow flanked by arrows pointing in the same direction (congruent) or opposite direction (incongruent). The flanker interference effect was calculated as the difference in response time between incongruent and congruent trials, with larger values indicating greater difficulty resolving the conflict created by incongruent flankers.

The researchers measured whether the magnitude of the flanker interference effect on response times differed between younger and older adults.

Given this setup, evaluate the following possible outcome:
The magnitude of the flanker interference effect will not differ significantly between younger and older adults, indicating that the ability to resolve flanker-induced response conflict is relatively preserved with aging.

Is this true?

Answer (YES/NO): NO